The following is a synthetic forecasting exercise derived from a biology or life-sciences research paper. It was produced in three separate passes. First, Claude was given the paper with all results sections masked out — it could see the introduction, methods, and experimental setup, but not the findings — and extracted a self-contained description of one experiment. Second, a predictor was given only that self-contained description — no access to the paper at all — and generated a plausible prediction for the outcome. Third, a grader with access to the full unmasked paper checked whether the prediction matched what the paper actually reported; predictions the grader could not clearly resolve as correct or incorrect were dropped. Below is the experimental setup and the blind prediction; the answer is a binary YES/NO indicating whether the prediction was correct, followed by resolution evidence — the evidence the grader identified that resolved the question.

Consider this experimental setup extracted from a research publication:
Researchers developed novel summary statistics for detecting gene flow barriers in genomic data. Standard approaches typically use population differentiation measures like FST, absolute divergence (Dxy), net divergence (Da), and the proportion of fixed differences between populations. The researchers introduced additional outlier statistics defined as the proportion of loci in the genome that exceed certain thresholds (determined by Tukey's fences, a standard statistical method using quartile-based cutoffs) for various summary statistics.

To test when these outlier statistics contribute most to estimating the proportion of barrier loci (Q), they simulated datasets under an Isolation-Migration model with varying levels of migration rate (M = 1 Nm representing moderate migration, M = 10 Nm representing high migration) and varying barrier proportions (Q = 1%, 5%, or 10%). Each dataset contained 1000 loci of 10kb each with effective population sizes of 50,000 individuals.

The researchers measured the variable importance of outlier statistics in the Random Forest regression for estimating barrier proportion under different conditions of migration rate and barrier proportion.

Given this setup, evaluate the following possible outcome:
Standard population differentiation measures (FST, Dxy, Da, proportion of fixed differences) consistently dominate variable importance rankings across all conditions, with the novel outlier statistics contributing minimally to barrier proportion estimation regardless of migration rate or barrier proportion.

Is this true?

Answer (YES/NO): NO